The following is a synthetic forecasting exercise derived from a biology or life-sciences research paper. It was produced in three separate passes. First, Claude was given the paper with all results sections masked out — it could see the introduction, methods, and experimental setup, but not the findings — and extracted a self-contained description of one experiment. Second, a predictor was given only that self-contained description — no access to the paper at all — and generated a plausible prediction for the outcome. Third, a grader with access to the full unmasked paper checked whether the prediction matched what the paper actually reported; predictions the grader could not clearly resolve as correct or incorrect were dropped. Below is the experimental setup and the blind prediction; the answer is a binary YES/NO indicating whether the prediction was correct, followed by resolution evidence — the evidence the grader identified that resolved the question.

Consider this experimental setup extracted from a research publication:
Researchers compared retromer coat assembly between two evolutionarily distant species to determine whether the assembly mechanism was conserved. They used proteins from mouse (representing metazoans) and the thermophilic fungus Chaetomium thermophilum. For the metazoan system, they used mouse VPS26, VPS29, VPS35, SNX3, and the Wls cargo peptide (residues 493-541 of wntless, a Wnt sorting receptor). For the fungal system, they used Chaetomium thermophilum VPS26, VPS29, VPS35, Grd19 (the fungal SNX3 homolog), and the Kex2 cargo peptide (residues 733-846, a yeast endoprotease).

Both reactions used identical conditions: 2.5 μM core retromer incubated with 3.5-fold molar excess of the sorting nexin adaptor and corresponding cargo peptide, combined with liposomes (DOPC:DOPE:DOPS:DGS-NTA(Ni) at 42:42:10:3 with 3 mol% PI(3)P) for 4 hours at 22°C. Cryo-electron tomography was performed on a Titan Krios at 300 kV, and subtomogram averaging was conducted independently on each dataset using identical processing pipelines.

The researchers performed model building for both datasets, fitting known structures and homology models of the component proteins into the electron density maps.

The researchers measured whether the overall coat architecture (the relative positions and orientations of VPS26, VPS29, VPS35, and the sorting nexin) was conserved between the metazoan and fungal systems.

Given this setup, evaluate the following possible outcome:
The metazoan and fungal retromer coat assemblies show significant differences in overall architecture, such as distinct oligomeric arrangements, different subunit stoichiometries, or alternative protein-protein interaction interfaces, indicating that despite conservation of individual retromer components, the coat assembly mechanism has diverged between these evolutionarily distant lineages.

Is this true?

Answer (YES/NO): NO